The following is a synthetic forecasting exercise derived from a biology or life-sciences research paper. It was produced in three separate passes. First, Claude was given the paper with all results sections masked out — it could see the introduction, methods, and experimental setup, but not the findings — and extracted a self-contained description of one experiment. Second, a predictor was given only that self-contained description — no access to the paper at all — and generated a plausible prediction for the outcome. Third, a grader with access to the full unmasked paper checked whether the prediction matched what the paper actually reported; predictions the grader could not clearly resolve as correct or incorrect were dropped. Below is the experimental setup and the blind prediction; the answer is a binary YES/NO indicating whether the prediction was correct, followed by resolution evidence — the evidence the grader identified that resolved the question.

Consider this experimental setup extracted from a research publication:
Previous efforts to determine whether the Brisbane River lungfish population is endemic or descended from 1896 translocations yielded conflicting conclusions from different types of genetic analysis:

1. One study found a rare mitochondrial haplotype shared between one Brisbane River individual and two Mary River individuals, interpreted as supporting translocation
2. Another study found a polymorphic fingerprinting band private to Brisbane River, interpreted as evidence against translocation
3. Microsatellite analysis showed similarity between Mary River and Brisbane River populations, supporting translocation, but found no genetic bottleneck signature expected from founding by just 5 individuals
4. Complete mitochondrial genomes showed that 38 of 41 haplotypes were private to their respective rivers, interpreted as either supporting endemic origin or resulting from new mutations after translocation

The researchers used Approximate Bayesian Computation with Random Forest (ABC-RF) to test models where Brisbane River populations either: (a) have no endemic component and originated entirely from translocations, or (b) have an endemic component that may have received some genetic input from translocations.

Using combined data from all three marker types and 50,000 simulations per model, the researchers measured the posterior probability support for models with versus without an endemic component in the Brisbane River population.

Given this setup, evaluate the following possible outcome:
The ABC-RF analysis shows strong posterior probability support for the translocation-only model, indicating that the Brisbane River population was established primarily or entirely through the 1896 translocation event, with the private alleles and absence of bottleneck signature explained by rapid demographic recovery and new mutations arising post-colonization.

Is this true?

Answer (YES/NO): NO